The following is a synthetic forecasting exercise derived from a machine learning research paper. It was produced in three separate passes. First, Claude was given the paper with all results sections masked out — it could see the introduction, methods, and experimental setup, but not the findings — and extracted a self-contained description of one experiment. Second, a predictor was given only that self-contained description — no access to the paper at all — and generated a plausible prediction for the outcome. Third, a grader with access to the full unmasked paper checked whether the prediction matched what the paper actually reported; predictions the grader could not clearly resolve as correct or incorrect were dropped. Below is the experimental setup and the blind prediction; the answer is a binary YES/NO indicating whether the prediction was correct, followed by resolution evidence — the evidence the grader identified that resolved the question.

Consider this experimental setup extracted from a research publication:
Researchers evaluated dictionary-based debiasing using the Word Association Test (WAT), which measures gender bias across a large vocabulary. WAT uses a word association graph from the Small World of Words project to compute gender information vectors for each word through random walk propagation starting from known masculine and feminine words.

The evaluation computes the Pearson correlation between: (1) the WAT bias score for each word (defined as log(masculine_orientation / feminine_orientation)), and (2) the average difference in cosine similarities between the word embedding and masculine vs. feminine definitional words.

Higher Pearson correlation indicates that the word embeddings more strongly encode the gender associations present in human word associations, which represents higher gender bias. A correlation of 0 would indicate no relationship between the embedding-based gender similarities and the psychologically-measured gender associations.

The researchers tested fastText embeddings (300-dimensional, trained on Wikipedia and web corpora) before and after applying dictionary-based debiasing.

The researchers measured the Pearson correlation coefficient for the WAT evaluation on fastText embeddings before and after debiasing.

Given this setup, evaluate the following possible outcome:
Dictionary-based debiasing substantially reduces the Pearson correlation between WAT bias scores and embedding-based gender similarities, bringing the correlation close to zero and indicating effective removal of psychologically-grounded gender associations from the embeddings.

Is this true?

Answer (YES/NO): NO